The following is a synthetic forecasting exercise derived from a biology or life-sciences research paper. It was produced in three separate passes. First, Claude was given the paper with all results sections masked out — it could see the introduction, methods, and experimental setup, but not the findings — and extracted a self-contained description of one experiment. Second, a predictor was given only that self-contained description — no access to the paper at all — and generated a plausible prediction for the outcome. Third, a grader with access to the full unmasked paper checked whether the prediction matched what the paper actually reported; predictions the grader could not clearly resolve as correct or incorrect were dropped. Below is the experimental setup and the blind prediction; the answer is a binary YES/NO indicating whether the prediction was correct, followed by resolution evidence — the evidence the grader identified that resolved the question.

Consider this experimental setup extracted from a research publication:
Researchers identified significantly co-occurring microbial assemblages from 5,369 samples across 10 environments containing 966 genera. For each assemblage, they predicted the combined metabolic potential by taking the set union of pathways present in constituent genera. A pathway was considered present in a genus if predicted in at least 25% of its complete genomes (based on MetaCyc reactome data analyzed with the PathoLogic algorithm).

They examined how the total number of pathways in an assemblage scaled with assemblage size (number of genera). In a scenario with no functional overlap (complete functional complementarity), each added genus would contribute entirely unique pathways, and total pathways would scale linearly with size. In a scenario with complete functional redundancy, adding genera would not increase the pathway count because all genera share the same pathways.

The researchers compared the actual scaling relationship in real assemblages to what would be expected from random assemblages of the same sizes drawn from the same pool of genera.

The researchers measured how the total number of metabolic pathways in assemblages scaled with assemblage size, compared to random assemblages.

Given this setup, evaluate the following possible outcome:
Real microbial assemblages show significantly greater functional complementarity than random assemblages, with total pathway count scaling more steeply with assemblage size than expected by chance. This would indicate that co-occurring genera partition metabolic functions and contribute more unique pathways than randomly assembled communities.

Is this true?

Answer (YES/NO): NO